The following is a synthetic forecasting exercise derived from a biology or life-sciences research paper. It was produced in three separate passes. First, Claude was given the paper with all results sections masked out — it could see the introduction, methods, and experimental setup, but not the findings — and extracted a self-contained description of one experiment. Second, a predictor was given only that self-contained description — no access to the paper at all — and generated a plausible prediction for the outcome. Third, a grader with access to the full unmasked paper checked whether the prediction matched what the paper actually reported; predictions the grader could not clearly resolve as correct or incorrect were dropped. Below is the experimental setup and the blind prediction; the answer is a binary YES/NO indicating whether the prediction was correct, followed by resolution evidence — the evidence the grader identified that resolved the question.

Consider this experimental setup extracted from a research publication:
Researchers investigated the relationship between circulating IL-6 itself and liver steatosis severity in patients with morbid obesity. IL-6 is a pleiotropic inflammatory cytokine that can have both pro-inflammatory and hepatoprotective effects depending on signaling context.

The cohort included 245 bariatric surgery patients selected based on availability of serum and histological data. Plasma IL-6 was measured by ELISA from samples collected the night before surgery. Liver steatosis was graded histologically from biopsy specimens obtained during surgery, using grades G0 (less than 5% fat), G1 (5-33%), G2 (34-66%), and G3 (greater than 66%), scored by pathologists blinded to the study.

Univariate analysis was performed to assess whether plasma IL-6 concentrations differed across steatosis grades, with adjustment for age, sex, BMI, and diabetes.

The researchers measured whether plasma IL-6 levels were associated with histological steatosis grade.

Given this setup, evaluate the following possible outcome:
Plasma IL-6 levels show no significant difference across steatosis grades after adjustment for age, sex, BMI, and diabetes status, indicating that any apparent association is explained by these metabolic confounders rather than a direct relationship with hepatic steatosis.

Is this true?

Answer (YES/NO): YES